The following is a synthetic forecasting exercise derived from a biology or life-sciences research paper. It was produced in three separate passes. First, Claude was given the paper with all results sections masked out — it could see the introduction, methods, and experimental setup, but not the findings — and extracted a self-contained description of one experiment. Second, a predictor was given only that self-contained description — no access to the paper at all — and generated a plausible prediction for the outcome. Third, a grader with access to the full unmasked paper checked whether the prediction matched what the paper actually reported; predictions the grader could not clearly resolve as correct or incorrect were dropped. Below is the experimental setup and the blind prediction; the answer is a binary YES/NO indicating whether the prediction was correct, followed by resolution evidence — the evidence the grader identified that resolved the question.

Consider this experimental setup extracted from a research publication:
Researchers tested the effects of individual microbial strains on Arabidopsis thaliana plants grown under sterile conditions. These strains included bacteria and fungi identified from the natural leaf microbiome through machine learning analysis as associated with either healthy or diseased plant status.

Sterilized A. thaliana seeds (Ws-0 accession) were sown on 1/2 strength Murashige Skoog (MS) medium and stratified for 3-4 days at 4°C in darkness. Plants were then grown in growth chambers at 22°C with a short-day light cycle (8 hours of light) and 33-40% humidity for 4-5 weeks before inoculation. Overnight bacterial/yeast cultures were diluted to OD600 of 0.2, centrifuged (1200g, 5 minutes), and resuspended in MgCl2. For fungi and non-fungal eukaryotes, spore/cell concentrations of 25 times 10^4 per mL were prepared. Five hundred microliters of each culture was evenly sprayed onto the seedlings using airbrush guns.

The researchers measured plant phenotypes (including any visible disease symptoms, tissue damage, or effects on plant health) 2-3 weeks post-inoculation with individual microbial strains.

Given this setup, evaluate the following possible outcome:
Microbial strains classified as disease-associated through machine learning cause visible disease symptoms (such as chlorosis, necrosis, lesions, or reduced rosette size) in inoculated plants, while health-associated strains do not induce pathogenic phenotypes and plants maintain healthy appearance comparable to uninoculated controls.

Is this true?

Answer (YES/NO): NO